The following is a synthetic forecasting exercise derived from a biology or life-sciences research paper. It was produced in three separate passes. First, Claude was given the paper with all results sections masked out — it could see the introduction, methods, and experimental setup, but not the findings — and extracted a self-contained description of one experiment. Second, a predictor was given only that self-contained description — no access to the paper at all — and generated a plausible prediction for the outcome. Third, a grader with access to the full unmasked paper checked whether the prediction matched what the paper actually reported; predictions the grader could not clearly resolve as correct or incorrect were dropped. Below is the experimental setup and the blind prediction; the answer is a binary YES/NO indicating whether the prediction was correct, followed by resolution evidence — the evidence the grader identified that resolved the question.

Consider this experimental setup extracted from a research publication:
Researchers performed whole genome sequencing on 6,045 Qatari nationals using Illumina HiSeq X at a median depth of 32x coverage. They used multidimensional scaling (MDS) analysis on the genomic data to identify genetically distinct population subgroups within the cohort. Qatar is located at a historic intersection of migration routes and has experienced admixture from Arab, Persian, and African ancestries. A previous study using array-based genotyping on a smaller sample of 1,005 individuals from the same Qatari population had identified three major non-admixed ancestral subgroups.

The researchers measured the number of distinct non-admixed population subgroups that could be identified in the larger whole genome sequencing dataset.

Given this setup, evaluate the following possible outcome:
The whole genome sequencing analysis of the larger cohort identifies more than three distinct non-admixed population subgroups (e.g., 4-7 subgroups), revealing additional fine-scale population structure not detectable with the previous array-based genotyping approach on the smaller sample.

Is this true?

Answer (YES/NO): YES